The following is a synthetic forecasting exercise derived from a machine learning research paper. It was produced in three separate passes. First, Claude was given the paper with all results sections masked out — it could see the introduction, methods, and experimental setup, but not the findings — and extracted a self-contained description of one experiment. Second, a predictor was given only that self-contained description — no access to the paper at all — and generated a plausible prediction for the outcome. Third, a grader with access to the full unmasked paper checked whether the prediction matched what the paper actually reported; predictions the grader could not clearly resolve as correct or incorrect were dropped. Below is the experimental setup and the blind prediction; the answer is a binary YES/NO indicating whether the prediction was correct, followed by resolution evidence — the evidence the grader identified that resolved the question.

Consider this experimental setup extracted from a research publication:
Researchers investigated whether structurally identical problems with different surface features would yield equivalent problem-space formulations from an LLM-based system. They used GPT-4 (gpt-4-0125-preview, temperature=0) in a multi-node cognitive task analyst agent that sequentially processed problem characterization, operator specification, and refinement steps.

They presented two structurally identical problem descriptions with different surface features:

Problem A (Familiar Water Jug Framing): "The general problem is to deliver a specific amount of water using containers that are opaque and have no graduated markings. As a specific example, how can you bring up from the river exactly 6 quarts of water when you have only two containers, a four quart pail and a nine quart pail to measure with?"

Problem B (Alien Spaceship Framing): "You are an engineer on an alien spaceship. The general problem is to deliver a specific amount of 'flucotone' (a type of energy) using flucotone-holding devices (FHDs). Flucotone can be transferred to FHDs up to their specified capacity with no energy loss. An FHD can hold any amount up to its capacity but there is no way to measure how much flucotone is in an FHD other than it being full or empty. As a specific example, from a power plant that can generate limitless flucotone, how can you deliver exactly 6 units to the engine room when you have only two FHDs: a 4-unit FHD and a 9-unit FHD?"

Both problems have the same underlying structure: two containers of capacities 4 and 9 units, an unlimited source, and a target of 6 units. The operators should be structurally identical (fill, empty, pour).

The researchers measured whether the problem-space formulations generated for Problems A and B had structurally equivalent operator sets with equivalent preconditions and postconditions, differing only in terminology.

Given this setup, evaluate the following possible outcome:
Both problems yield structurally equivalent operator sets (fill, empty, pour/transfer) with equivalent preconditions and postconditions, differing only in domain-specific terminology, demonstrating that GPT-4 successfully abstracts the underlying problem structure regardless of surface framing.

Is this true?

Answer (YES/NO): YES